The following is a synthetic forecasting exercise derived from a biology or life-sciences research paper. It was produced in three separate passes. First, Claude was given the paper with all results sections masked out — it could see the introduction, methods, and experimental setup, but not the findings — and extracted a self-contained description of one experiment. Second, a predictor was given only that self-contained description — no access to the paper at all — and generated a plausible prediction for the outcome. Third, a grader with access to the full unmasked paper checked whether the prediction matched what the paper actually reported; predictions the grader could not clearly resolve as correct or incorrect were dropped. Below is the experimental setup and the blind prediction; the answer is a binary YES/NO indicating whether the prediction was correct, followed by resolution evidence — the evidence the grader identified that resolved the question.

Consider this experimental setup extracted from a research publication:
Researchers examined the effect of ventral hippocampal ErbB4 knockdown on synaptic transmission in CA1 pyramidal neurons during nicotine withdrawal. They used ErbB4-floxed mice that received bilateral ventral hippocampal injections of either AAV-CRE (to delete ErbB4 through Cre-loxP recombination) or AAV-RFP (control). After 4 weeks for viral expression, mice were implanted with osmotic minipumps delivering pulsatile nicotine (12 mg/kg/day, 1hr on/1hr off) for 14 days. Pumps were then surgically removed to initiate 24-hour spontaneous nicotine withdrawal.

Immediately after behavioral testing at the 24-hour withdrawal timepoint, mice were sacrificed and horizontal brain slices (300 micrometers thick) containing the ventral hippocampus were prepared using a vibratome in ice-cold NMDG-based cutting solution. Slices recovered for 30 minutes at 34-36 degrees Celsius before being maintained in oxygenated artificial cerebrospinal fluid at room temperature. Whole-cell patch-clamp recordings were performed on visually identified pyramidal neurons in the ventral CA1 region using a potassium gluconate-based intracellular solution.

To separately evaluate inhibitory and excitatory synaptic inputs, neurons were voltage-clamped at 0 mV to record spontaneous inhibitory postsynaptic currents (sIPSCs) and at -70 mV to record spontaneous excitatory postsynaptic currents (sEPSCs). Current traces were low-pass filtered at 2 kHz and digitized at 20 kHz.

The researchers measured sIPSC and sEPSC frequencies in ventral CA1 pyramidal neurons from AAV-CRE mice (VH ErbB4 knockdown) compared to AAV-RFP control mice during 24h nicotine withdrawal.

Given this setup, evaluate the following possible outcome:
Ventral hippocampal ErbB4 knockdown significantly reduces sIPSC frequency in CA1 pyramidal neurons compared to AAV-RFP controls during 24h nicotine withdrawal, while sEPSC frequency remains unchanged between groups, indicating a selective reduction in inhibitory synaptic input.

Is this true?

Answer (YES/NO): YES